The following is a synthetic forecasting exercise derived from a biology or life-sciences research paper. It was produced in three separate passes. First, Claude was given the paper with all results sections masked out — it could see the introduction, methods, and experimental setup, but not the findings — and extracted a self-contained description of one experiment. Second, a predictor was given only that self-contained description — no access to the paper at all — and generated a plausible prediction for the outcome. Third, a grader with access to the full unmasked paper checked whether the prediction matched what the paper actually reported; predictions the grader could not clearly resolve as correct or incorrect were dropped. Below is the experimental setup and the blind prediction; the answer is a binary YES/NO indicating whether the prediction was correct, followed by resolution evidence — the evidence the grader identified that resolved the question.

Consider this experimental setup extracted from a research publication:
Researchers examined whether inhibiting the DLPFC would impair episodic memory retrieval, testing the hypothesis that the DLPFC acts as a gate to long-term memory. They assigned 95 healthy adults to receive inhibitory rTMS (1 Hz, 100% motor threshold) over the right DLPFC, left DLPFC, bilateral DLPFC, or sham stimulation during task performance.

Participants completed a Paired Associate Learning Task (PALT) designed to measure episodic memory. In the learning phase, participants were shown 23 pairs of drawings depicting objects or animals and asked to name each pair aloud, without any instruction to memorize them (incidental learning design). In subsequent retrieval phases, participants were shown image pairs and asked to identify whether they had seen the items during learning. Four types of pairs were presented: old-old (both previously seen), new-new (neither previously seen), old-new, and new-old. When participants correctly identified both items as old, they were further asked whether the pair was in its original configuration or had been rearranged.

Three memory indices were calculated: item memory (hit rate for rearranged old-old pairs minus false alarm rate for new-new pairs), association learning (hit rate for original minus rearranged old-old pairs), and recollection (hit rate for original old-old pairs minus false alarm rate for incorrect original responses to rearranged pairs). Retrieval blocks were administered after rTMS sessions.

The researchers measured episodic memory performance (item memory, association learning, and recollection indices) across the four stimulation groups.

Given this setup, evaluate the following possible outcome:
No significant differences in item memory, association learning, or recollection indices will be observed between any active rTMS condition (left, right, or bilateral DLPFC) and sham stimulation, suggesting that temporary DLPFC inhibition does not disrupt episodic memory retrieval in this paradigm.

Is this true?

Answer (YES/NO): YES